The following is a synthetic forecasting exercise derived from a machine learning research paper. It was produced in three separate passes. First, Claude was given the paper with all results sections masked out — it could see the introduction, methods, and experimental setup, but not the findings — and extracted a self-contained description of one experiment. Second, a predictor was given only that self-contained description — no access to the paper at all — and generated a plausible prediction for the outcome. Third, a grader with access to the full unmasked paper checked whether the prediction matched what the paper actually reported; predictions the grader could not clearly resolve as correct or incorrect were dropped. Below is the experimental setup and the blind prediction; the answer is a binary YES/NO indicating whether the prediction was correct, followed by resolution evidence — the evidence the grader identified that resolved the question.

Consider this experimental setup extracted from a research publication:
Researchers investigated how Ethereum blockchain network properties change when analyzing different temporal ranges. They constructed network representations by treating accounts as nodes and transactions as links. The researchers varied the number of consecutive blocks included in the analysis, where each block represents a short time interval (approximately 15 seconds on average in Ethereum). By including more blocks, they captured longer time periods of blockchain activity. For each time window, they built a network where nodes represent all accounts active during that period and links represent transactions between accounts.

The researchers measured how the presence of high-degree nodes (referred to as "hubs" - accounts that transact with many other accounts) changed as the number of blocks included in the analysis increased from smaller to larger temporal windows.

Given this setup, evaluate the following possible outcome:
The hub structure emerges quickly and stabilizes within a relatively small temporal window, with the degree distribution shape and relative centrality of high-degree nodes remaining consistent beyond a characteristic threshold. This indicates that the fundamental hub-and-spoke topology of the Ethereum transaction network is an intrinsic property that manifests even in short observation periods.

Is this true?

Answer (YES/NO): NO